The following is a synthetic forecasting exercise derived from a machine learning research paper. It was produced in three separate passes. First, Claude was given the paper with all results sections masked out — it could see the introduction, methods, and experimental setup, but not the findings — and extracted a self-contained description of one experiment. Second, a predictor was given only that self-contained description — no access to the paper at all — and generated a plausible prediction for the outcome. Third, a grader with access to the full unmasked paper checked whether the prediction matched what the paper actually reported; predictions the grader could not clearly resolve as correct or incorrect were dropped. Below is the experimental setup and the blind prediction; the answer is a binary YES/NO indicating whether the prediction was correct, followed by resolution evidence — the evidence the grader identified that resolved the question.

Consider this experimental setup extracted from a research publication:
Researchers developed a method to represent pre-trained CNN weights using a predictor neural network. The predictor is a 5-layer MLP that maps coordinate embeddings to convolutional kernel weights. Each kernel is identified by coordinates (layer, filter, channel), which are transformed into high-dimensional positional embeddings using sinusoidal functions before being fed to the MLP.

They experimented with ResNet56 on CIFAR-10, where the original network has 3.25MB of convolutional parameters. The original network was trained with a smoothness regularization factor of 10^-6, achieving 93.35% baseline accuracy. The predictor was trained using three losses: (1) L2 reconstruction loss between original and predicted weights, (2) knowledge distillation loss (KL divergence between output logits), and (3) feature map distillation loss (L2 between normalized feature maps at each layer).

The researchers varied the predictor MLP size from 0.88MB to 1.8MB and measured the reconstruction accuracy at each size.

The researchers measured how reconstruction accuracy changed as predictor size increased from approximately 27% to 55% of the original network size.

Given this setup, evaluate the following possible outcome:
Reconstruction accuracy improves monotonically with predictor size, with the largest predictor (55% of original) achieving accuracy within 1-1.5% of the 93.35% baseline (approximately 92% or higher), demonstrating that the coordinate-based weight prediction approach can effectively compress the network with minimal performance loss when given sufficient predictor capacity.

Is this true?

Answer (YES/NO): YES